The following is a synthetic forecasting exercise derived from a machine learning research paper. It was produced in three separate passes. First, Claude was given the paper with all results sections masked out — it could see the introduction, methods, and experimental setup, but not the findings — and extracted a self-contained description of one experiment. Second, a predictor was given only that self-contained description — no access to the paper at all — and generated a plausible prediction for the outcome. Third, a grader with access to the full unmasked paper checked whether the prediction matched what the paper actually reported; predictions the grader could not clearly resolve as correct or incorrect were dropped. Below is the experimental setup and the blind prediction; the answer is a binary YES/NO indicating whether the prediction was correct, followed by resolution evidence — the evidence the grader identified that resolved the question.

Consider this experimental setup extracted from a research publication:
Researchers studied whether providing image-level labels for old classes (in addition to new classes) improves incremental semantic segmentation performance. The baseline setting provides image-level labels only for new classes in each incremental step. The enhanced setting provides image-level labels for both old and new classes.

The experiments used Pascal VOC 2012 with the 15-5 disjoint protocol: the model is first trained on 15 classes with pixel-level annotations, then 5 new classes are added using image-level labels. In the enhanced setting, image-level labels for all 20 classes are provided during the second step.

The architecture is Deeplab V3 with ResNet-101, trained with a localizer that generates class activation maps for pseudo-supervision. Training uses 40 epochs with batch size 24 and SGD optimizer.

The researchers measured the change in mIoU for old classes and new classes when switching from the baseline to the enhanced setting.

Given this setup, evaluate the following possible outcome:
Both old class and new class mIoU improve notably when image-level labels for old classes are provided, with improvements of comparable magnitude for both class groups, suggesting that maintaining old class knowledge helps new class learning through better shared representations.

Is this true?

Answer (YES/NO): NO